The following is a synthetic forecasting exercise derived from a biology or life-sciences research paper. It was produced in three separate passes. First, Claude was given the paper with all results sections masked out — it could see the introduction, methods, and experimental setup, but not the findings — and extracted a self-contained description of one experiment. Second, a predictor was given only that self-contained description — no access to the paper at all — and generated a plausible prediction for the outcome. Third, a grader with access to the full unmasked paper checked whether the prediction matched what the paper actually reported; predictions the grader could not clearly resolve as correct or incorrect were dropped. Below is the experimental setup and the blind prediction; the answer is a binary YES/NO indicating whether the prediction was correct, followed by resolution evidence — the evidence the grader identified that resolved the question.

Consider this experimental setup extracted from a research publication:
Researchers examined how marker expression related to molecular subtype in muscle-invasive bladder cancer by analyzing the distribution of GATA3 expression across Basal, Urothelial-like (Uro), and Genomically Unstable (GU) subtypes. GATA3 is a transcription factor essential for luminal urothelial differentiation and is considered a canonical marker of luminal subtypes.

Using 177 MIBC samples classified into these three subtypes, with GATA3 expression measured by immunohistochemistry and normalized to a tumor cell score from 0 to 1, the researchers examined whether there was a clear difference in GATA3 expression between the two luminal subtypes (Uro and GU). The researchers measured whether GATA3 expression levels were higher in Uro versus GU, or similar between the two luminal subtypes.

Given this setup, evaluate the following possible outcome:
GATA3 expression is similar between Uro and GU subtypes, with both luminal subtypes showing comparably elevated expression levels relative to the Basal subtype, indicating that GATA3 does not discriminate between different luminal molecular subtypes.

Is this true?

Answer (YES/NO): YES